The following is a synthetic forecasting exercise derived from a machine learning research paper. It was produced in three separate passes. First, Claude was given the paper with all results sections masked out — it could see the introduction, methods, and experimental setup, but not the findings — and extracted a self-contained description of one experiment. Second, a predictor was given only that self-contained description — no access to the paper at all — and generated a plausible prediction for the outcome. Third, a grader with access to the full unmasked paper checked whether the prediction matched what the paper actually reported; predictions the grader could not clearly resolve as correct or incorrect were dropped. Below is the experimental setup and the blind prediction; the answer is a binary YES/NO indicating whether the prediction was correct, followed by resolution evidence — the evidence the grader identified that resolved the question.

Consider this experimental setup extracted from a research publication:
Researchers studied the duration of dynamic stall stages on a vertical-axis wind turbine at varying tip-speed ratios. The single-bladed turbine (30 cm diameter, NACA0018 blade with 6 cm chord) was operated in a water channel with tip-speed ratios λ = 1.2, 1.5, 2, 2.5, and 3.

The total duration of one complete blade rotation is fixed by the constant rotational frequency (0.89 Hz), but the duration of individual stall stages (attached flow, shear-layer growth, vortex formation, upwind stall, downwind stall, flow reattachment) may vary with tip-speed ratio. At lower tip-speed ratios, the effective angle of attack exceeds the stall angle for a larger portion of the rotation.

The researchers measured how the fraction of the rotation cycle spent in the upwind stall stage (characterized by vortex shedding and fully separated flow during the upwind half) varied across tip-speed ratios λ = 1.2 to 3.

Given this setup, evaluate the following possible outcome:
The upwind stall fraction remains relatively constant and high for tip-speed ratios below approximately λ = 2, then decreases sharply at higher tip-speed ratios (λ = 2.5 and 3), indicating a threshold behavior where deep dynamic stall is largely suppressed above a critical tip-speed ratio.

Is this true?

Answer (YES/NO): NO